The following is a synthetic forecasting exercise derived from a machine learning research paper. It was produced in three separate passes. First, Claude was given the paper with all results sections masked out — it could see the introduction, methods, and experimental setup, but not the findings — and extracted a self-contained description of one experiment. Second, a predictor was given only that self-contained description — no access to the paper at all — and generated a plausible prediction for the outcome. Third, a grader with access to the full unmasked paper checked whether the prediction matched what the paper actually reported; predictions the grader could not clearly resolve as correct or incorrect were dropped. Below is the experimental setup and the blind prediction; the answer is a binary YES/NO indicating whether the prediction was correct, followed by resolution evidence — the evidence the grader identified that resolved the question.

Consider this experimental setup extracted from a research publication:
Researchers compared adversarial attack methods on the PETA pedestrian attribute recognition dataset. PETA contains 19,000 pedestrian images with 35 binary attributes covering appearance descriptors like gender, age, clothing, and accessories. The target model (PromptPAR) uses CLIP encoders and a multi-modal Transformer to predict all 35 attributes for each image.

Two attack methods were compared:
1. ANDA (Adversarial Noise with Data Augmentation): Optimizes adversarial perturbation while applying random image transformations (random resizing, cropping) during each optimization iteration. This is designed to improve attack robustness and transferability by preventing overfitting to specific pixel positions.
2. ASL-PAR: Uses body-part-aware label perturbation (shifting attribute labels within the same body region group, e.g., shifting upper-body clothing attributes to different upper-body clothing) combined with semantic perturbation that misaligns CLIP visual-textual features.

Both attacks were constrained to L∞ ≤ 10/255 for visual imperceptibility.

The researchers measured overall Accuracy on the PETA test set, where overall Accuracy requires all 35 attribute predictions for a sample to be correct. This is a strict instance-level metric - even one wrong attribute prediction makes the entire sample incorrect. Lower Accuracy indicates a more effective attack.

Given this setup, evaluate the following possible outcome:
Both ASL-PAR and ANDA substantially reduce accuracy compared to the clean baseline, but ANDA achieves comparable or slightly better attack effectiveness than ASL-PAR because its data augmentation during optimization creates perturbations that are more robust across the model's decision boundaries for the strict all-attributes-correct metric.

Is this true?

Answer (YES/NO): YES